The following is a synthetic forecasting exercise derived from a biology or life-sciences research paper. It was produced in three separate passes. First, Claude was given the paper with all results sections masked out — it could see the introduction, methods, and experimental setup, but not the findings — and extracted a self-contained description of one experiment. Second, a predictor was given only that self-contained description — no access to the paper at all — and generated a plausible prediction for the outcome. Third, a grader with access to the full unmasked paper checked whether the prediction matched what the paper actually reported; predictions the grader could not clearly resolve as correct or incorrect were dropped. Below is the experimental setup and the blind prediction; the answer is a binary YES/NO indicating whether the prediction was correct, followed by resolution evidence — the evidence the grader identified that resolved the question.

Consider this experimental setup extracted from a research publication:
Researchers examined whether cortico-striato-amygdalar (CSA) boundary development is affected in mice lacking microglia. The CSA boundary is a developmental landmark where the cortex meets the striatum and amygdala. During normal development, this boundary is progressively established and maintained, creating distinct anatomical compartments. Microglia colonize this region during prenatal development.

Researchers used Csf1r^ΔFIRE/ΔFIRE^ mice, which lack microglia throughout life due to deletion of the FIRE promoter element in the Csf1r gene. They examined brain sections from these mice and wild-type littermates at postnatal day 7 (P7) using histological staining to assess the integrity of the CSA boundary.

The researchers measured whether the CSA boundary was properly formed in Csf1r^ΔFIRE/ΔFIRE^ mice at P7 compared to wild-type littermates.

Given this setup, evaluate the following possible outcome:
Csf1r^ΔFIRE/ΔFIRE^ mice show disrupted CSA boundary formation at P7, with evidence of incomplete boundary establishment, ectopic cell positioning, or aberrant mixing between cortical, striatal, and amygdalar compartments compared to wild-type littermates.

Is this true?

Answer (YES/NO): YES